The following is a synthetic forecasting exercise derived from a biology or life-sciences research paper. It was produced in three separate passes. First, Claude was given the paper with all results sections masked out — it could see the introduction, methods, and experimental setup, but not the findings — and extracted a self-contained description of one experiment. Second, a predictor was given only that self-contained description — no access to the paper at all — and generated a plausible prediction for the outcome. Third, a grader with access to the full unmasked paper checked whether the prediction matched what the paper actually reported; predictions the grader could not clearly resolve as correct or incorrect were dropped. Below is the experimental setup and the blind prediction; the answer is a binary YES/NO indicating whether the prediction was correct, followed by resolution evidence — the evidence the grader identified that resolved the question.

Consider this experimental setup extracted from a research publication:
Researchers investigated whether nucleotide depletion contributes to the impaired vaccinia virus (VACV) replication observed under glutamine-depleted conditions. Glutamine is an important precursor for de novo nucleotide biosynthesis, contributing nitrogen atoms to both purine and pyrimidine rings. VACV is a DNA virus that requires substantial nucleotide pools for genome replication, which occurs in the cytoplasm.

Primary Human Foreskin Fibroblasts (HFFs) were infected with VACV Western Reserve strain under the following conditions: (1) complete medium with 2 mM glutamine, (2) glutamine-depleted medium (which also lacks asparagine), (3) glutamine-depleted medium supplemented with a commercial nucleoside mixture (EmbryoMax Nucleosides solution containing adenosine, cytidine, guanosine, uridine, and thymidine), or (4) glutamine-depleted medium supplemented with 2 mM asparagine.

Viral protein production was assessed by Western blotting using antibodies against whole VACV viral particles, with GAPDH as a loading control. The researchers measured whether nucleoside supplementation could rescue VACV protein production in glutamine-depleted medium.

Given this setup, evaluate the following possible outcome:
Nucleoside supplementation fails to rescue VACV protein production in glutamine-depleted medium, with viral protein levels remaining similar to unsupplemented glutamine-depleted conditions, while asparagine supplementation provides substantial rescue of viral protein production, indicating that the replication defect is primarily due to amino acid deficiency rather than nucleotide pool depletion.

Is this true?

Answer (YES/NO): YES